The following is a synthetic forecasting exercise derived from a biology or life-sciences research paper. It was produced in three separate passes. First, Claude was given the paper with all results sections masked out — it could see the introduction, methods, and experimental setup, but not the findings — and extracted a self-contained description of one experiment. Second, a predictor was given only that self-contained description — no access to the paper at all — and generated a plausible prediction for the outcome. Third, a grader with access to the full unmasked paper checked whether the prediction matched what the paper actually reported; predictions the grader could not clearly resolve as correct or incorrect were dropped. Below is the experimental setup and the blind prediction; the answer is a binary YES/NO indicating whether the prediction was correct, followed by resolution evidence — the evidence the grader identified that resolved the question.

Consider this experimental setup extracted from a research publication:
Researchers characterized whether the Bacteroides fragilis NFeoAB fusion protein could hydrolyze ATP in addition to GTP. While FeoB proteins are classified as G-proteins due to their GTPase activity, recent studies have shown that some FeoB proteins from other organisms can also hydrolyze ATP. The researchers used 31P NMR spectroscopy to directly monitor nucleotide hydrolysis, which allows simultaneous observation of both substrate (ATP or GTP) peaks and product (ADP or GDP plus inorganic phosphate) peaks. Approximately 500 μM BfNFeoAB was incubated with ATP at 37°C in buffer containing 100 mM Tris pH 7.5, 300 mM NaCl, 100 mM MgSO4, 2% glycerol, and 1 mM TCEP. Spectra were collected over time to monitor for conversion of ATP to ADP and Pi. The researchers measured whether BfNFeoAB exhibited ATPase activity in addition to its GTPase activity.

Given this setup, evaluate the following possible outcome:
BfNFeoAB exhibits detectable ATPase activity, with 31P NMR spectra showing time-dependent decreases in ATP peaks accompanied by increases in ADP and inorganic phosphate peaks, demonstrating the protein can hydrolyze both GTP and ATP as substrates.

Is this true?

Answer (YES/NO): NO